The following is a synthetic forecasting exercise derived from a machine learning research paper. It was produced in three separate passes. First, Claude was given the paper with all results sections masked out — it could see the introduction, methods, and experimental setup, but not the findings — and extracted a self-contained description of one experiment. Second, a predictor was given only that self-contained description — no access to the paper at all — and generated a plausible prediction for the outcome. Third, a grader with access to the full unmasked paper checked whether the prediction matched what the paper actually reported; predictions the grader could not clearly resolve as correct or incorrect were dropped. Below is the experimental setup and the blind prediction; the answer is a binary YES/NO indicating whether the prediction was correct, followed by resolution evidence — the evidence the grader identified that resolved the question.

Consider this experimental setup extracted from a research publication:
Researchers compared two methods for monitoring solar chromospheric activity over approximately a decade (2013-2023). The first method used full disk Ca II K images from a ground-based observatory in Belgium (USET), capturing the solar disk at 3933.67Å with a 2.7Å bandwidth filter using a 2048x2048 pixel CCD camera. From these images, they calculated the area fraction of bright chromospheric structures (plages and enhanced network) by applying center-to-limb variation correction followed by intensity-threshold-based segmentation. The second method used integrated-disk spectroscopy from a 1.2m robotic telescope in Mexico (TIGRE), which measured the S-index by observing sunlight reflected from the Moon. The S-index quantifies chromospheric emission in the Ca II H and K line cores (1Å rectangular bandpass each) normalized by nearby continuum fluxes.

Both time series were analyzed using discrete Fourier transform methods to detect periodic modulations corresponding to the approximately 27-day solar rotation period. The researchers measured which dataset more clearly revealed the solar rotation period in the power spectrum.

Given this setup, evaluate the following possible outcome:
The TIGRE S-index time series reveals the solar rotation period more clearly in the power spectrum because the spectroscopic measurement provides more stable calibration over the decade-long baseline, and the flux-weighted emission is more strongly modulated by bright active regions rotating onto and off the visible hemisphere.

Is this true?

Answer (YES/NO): NO